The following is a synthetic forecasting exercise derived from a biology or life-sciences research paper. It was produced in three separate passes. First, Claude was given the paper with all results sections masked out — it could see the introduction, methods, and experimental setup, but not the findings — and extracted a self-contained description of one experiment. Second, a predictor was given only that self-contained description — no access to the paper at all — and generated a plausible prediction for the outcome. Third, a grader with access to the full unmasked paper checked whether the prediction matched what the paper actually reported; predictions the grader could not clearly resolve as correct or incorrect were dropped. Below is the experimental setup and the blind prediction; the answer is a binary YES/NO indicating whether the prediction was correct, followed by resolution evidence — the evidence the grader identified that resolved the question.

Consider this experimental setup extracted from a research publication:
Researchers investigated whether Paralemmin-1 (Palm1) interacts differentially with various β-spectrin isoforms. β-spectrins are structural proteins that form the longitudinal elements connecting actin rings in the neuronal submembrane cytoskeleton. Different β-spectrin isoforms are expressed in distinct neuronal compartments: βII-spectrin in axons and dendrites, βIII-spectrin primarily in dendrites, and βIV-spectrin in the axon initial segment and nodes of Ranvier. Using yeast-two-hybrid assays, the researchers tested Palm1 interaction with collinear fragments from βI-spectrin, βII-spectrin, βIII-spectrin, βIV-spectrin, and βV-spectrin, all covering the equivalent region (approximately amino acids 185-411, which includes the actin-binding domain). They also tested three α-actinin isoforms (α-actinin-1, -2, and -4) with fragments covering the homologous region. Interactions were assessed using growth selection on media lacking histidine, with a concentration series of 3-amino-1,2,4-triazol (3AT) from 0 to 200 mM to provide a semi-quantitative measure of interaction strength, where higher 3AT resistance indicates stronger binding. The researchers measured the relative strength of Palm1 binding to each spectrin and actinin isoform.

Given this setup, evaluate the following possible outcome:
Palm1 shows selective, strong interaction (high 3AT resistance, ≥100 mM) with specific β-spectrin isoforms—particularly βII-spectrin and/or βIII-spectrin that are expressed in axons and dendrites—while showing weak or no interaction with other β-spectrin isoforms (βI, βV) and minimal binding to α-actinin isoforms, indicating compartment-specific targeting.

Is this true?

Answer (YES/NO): NO